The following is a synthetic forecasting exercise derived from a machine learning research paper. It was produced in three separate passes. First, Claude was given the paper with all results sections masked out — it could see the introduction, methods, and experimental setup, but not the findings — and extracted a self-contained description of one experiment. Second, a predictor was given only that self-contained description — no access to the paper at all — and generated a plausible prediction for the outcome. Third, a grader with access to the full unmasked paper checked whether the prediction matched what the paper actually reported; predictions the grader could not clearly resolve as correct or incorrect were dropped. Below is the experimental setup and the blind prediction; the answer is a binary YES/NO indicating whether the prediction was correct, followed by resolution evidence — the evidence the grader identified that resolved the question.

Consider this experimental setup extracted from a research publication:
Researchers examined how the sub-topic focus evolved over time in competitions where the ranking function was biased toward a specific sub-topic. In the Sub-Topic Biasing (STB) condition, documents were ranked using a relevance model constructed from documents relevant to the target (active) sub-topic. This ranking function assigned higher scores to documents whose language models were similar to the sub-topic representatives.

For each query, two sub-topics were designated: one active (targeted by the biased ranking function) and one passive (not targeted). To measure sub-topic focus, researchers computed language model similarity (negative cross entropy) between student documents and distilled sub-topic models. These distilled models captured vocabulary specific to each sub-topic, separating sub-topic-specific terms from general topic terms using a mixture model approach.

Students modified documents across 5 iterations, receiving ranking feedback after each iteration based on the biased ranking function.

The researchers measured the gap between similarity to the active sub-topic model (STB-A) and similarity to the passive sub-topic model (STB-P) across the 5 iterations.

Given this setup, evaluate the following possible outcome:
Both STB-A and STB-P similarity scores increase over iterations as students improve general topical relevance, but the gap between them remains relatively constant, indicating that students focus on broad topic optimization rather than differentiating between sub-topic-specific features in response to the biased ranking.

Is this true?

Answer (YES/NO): NO